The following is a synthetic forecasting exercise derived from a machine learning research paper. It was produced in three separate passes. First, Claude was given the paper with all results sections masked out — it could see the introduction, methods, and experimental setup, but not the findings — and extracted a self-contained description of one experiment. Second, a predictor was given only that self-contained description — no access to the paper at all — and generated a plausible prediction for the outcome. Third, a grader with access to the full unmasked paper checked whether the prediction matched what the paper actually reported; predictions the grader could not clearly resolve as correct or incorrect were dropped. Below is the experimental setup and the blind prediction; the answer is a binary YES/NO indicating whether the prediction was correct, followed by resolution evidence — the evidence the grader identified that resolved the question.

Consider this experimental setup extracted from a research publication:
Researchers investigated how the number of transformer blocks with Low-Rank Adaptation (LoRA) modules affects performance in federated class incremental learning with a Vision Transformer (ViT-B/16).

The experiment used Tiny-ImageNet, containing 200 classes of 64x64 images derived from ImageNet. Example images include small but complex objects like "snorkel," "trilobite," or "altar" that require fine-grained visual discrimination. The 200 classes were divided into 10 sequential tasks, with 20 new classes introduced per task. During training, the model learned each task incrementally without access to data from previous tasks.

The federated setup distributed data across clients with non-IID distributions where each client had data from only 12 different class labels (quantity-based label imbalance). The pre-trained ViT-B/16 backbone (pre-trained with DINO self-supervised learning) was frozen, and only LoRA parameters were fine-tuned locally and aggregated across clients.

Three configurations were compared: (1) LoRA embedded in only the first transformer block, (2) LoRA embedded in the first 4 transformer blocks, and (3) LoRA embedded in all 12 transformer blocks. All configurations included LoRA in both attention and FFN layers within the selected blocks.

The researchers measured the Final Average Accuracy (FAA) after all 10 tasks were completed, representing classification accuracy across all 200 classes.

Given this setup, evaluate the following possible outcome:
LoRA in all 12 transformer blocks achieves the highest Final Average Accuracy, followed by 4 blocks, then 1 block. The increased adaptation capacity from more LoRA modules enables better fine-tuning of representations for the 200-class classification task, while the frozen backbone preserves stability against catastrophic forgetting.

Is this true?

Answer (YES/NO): YES